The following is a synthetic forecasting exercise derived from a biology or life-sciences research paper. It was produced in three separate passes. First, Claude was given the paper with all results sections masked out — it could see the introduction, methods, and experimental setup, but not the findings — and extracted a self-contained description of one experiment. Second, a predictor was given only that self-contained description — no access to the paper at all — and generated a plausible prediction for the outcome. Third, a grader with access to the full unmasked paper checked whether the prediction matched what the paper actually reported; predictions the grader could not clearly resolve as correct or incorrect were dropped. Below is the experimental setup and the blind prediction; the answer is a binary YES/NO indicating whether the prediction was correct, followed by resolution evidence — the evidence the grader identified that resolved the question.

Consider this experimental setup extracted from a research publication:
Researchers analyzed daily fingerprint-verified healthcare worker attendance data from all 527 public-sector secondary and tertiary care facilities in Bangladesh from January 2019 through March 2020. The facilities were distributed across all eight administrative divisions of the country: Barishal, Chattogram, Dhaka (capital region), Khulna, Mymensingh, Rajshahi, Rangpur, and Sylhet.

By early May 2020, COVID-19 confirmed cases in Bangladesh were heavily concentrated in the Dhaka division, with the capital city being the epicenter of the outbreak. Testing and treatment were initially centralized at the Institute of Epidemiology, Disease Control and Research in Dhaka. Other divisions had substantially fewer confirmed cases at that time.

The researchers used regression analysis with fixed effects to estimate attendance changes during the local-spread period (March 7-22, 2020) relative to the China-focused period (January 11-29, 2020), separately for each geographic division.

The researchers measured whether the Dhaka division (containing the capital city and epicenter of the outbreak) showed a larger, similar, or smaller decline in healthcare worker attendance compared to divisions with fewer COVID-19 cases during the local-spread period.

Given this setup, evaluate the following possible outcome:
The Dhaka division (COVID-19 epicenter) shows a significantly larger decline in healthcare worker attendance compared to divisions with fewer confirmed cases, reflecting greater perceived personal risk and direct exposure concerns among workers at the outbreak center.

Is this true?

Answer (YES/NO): NO